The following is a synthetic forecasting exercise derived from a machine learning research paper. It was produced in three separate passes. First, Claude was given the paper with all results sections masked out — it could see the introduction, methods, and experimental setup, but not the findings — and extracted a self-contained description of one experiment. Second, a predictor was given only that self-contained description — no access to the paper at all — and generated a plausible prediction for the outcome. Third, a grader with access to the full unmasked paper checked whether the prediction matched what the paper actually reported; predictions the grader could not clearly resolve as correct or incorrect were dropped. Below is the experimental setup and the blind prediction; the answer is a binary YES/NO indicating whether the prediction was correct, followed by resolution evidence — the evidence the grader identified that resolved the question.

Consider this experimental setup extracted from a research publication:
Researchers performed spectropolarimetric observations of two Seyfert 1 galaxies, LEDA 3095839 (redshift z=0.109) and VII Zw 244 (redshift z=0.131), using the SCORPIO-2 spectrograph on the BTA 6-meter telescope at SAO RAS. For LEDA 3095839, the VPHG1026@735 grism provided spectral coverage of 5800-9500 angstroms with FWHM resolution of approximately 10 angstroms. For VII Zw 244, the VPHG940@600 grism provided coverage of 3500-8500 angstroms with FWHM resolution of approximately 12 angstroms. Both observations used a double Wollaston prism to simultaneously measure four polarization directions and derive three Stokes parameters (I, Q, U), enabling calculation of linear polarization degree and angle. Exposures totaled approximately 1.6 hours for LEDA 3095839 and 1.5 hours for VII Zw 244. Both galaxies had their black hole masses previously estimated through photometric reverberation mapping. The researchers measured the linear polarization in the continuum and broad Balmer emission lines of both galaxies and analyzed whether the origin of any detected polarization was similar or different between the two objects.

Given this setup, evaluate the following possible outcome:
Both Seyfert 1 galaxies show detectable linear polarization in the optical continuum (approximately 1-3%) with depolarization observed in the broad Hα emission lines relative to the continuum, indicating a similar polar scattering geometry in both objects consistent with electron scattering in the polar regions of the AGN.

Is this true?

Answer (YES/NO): NO